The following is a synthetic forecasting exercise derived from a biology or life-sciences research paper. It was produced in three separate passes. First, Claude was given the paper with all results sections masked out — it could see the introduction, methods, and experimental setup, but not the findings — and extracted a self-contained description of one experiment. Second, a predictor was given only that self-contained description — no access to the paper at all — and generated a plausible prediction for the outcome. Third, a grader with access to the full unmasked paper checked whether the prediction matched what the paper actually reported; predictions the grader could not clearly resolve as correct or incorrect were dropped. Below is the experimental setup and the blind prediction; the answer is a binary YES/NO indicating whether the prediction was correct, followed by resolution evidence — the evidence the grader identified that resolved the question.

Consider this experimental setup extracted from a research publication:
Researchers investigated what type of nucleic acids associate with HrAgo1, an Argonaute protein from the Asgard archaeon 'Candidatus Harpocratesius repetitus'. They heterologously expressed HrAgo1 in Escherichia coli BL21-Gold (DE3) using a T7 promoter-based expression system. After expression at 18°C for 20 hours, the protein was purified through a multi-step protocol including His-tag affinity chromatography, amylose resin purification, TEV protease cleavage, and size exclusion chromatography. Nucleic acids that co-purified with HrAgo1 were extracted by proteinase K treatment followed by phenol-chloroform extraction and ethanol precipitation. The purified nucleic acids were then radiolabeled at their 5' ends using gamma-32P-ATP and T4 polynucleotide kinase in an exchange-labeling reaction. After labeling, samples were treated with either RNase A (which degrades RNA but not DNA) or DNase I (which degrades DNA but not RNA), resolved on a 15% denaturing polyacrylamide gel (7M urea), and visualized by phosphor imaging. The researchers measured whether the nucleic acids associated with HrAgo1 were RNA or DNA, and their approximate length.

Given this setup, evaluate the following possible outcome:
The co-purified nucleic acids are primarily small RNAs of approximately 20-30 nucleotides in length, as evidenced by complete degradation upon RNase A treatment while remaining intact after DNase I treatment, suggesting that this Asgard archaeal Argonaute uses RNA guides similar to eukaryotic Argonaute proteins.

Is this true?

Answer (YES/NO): NO